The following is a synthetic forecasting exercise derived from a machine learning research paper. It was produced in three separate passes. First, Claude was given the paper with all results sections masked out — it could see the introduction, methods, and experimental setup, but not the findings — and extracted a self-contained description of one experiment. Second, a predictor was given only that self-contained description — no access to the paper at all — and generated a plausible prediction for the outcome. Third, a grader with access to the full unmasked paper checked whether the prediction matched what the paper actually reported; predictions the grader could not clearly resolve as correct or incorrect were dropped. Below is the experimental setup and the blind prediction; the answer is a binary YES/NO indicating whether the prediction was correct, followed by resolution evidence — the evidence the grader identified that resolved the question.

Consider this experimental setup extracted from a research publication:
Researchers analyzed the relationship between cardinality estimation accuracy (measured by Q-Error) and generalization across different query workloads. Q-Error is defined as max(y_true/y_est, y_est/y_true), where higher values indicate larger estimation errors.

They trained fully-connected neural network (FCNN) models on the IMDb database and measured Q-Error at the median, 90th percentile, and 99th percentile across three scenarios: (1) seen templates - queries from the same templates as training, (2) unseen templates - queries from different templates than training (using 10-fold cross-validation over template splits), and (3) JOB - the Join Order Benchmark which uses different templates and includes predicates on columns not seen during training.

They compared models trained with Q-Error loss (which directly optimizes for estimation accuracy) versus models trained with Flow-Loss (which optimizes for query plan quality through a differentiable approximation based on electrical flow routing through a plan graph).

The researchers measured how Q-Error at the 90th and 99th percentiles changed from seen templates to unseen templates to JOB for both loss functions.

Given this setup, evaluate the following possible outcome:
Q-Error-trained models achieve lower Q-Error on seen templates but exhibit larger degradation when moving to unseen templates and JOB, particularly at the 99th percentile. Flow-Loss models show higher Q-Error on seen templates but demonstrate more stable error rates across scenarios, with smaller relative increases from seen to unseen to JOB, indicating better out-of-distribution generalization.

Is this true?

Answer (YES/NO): YES